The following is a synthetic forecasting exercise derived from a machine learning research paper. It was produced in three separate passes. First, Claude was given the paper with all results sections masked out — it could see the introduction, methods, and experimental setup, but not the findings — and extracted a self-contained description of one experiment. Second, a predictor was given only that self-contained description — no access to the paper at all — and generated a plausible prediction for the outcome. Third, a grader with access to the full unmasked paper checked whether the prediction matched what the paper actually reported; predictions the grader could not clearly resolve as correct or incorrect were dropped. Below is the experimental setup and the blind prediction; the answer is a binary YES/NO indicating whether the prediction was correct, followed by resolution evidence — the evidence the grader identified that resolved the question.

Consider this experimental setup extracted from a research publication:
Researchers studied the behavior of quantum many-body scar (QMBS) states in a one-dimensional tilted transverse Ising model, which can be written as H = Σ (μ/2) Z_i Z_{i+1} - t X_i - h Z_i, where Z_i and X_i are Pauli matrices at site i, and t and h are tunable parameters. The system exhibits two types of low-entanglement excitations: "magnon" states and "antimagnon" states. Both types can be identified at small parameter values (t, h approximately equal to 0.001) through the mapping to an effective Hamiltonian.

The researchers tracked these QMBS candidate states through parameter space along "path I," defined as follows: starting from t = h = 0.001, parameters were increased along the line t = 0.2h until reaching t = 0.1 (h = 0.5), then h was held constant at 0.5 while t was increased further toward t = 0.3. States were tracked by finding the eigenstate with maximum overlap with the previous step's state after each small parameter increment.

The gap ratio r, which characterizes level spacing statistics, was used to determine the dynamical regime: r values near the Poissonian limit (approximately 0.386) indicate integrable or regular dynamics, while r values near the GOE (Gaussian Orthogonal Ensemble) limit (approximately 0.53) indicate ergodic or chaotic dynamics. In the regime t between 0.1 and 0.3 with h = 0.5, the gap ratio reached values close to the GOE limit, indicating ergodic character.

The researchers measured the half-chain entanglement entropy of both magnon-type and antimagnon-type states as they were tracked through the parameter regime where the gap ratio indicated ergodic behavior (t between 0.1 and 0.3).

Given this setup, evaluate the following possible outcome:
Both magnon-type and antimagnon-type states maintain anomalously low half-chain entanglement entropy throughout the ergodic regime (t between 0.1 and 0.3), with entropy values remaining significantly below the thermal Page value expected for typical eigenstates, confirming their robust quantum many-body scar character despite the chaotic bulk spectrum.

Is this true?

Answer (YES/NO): NO